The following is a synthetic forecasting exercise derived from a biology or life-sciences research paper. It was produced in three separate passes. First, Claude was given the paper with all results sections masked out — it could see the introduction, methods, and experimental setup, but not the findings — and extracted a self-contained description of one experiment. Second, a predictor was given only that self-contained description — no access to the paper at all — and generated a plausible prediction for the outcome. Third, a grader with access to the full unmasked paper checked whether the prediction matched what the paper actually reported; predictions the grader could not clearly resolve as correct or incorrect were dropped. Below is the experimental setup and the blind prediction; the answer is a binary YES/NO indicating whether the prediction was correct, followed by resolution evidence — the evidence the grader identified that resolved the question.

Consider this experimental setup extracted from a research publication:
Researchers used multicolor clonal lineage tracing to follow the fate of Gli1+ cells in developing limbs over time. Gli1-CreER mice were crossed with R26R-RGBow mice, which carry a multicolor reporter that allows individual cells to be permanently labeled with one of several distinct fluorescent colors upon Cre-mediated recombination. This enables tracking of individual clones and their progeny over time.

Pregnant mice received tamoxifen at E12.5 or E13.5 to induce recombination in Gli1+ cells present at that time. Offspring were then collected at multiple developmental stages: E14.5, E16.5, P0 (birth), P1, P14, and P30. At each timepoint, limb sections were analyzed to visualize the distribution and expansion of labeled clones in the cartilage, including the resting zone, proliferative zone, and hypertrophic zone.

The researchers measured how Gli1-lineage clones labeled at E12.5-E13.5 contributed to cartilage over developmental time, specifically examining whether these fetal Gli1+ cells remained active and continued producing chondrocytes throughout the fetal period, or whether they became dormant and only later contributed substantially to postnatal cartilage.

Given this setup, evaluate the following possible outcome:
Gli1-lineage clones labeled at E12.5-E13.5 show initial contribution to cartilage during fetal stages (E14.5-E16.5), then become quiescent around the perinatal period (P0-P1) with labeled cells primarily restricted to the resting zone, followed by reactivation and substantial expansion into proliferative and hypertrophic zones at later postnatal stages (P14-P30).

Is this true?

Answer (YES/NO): NO